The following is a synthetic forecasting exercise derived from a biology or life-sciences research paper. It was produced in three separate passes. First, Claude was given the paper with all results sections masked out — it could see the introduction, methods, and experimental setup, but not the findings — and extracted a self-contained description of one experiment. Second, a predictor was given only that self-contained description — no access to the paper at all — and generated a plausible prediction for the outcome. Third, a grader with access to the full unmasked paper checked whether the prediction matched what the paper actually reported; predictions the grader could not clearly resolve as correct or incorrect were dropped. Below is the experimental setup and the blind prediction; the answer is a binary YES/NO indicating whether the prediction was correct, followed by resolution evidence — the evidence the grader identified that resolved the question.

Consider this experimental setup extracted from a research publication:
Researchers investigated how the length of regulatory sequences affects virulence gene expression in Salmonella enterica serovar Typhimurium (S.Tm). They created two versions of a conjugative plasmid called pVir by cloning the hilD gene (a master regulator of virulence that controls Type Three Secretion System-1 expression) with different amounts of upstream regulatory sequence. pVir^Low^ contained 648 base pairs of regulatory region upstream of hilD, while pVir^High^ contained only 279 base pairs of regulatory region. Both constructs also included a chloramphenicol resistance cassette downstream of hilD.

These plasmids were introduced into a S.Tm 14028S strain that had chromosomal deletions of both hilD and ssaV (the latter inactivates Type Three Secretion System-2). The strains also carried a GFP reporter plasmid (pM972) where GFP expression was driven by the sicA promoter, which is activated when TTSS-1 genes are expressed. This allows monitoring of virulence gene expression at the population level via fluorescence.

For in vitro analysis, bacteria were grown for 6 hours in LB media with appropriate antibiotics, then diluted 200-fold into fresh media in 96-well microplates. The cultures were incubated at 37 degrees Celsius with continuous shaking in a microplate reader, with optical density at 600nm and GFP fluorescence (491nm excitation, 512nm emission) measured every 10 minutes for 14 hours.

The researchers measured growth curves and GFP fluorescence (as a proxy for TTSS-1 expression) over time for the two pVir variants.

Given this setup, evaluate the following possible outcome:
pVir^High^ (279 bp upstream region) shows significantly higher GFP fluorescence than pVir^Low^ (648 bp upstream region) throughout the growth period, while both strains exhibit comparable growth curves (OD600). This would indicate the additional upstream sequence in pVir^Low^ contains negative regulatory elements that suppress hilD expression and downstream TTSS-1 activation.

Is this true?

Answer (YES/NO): NO